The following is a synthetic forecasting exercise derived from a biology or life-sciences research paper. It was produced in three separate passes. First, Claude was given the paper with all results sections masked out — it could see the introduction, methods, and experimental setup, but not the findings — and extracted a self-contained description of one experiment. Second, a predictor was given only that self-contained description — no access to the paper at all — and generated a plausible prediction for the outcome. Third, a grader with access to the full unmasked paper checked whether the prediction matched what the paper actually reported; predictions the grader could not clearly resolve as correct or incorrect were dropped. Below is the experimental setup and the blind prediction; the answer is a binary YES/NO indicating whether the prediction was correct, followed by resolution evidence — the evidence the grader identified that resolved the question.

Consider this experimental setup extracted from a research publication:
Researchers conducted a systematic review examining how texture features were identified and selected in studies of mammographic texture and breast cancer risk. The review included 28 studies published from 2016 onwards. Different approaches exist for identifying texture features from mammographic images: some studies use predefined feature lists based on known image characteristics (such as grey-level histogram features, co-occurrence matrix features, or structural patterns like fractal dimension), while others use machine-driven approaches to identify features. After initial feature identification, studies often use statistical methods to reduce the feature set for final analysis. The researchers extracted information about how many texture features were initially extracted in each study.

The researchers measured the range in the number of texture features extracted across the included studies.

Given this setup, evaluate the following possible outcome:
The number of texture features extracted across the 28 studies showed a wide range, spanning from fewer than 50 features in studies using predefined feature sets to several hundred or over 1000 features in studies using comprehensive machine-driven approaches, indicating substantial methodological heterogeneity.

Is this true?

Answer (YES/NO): YES